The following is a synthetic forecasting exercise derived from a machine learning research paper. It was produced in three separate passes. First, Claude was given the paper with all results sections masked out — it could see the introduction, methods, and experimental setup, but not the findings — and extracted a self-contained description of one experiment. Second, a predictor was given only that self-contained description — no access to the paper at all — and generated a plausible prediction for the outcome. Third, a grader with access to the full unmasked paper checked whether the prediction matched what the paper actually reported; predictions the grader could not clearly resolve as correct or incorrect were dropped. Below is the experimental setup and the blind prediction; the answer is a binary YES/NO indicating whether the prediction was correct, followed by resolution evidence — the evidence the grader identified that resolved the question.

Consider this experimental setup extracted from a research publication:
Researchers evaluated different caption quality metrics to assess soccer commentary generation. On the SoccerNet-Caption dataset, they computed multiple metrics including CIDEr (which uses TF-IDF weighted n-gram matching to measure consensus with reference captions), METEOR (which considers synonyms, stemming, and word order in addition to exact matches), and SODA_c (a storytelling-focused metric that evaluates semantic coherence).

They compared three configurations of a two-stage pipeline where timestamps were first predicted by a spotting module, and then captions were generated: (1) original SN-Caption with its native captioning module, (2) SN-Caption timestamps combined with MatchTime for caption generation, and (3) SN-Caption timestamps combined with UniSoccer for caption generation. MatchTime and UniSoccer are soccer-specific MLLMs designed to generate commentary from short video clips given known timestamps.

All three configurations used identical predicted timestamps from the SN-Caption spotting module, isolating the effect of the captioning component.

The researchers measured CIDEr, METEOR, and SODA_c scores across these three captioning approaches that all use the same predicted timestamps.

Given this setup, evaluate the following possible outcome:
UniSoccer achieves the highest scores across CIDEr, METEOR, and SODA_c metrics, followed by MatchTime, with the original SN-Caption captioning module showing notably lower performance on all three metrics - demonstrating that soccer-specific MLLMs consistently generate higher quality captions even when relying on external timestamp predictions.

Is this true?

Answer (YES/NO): NO